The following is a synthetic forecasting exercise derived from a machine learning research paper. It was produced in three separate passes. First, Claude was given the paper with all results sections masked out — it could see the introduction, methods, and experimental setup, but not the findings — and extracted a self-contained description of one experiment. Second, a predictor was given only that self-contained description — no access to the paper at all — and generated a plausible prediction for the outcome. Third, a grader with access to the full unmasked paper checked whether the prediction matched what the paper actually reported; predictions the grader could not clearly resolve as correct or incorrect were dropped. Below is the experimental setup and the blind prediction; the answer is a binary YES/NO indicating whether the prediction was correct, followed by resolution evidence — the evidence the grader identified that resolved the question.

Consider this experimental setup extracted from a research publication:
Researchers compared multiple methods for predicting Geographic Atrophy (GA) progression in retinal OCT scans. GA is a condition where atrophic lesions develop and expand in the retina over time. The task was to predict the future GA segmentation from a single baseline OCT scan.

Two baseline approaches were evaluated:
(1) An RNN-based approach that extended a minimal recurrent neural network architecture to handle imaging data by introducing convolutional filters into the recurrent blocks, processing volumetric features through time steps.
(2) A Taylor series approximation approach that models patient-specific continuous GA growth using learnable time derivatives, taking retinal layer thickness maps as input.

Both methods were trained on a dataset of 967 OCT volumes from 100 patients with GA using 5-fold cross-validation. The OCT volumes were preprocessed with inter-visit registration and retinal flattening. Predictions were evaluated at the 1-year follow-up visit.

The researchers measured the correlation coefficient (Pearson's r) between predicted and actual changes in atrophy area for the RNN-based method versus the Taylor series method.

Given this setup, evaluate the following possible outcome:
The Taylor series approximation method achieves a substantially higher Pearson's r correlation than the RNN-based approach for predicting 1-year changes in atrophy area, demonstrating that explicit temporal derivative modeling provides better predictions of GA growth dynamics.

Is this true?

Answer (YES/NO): NO